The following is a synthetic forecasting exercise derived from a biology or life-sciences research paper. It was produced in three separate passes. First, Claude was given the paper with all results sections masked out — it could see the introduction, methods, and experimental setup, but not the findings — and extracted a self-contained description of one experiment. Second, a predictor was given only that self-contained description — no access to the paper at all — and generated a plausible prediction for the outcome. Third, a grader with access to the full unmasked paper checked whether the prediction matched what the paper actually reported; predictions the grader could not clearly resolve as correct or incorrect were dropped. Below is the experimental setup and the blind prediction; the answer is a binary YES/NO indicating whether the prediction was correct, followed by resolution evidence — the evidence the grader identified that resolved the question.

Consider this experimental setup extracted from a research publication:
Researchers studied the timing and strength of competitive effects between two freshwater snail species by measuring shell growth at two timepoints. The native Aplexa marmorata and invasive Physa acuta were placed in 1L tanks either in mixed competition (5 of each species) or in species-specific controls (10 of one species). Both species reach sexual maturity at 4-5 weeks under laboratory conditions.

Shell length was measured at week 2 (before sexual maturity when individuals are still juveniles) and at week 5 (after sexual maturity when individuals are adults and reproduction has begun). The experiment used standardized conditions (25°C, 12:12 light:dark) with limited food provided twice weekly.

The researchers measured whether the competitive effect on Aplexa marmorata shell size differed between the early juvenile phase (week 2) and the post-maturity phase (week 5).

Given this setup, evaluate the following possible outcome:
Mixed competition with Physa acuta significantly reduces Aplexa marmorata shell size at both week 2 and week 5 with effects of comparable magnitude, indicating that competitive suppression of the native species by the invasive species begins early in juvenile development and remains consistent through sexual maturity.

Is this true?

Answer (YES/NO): NO